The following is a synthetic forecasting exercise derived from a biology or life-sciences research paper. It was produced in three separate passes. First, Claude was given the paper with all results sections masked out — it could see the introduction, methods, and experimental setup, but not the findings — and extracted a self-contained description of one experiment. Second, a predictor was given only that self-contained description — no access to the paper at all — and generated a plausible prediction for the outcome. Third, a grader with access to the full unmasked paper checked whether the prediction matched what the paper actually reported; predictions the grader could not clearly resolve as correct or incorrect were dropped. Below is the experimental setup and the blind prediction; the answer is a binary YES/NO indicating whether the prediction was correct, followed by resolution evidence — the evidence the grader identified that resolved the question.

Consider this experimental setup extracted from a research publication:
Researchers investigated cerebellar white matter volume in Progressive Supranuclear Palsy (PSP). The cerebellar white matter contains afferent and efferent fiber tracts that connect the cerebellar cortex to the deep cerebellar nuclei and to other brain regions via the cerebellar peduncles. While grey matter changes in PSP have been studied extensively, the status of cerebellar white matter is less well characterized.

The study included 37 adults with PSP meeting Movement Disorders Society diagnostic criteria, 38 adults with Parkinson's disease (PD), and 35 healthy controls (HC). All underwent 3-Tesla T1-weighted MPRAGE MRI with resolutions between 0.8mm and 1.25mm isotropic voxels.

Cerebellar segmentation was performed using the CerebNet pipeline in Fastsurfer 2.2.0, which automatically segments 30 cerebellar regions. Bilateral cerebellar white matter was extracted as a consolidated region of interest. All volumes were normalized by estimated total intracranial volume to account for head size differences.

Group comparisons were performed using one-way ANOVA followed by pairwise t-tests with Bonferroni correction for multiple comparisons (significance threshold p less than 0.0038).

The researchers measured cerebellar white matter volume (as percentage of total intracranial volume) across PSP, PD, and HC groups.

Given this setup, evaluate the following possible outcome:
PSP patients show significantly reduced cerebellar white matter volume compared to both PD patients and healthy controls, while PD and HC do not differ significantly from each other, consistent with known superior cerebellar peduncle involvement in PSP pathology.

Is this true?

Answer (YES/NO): NO